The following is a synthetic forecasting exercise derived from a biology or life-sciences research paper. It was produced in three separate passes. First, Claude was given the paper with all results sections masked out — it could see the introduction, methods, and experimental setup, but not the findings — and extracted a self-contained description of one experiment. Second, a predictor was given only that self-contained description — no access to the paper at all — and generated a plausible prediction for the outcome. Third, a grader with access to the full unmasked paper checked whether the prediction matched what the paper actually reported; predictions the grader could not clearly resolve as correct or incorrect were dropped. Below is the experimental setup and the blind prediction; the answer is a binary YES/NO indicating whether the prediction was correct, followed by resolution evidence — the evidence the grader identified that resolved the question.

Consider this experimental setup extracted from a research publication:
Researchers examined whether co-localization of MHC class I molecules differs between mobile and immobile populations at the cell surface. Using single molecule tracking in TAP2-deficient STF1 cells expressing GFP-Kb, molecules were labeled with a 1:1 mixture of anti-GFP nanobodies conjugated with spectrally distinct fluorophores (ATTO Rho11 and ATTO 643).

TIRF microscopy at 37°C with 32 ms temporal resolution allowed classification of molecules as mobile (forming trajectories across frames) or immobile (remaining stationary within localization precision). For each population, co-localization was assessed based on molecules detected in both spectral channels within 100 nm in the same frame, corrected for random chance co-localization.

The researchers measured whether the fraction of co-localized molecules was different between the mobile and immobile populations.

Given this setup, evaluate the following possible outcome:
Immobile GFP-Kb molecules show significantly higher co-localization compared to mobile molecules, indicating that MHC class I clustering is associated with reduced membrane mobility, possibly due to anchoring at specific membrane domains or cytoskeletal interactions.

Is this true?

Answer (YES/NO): YES